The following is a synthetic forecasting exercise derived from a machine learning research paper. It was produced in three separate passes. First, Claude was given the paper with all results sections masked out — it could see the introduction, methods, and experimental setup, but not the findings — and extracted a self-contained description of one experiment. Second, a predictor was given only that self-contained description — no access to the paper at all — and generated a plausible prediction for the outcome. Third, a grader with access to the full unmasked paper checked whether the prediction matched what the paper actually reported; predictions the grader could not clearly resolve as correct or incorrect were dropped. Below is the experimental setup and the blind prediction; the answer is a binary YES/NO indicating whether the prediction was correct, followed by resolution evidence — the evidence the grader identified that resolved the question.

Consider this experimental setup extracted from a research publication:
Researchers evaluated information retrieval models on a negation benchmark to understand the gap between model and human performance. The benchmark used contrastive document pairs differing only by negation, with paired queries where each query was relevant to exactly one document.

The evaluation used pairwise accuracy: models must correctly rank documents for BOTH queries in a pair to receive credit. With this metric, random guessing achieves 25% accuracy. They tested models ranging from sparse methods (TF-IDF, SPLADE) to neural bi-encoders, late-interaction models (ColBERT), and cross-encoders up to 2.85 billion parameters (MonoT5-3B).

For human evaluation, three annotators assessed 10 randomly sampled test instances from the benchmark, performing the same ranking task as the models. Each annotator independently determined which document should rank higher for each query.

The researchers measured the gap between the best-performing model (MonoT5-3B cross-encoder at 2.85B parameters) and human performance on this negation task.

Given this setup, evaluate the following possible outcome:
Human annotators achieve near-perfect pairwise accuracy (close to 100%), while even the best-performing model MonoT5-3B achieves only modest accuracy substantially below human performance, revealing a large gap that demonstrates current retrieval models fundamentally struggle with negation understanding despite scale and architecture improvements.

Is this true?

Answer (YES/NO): YES